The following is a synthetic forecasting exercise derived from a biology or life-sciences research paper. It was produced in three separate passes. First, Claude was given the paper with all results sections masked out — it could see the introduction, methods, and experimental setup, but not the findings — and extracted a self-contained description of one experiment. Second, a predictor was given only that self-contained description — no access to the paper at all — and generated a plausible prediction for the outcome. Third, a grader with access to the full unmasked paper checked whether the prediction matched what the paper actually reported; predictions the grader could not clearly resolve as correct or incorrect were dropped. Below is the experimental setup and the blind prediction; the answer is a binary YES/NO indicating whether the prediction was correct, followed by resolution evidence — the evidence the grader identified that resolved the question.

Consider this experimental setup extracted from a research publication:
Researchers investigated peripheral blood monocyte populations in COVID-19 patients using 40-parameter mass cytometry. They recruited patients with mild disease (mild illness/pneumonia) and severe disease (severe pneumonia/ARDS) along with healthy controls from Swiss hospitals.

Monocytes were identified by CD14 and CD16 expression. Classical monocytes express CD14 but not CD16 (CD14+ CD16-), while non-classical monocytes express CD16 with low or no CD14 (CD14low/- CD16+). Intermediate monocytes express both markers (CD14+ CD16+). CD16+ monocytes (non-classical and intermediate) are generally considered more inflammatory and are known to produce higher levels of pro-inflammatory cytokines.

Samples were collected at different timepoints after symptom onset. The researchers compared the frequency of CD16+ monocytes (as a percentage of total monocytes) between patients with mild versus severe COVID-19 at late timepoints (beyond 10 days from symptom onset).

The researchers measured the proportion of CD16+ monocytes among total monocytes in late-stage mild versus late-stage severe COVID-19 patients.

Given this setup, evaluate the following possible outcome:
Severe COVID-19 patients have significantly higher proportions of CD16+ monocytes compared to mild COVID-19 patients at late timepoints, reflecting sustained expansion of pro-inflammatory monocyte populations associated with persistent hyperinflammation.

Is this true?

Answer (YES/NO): NO